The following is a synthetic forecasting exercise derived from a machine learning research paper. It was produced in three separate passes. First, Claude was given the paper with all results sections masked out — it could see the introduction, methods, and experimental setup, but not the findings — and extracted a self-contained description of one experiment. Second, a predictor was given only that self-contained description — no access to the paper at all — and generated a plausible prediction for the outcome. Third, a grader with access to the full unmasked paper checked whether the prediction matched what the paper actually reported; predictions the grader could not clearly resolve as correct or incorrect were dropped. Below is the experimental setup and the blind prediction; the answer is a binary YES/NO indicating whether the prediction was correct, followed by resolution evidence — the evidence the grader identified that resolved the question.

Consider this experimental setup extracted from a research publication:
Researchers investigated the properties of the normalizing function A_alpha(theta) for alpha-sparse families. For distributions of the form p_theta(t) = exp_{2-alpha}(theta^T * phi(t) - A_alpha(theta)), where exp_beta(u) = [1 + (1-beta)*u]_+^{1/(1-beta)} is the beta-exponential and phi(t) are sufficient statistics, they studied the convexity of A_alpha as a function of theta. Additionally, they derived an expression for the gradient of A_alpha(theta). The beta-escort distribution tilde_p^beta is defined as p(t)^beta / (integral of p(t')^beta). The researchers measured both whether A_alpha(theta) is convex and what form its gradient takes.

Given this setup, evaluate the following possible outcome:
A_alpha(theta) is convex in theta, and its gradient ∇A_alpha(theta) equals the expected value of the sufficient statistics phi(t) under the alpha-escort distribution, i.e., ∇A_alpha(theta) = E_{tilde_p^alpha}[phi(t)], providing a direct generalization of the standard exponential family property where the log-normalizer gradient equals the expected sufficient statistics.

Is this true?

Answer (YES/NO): NO